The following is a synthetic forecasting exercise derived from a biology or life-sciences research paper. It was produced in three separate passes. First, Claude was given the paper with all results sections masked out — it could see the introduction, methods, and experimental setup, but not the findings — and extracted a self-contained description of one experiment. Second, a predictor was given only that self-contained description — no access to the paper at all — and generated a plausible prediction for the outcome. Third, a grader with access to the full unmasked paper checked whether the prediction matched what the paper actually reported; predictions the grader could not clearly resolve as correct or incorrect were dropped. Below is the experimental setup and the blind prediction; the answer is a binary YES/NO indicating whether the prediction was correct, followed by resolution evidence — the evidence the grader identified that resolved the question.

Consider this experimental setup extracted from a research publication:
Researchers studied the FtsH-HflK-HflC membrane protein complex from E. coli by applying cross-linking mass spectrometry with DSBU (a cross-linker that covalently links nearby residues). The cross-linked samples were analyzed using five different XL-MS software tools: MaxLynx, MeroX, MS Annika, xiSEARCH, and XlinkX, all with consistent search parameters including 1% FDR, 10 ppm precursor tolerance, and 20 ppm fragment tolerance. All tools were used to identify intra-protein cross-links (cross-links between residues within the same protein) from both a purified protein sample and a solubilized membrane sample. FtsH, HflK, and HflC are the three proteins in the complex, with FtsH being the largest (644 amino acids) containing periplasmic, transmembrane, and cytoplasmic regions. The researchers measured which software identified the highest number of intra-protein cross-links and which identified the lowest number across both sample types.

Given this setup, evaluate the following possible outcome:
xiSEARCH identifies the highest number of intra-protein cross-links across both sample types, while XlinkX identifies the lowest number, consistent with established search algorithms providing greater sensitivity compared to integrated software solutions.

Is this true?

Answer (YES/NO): NO